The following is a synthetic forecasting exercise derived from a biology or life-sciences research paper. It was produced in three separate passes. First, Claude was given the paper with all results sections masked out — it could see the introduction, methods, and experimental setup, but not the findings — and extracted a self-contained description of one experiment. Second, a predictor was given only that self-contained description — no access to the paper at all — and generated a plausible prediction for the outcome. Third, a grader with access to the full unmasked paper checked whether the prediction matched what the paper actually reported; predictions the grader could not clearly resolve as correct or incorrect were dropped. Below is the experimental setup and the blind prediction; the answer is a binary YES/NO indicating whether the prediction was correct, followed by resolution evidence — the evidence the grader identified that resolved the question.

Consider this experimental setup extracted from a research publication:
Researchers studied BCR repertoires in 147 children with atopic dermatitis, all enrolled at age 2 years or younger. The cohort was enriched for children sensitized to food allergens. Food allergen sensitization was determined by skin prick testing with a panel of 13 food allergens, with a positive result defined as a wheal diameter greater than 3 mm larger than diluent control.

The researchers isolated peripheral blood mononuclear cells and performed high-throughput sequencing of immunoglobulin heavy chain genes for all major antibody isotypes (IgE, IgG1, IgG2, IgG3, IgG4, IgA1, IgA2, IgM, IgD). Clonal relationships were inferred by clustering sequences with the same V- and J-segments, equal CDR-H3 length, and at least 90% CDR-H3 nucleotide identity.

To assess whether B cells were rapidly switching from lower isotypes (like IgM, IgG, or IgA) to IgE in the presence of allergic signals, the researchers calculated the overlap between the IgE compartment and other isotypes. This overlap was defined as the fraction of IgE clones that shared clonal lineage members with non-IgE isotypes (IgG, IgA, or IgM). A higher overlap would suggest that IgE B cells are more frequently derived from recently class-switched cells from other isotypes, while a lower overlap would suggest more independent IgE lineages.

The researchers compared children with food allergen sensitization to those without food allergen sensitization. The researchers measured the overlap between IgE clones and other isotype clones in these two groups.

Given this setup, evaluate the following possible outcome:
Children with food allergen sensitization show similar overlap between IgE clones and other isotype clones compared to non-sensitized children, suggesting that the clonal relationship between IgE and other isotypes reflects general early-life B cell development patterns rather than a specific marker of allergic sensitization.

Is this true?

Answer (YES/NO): NO